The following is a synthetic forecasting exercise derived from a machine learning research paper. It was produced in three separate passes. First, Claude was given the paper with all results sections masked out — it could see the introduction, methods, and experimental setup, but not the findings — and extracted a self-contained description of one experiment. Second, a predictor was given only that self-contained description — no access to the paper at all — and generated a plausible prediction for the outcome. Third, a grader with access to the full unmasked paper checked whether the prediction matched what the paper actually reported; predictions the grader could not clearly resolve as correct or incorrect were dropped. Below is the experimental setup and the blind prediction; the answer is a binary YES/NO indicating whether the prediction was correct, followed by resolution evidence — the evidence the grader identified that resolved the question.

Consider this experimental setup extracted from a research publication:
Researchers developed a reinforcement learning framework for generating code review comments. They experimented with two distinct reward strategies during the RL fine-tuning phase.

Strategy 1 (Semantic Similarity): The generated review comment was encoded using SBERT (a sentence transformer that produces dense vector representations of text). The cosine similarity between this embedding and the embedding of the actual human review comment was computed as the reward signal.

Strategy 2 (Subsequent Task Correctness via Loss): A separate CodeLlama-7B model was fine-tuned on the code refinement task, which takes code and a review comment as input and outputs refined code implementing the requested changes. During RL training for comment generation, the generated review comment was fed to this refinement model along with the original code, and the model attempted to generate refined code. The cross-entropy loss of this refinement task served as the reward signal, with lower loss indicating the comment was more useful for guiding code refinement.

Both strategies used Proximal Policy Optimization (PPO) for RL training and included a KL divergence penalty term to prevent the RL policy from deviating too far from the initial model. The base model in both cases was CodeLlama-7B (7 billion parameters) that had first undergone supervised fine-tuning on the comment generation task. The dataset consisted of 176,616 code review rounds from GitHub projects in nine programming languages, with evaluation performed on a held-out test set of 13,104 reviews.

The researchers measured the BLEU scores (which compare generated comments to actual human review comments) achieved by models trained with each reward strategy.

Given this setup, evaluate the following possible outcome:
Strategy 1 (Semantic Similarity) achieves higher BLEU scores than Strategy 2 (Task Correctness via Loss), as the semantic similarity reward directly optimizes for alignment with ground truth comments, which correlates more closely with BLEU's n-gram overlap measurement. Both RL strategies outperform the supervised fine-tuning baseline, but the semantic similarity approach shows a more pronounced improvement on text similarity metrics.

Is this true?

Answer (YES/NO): YES